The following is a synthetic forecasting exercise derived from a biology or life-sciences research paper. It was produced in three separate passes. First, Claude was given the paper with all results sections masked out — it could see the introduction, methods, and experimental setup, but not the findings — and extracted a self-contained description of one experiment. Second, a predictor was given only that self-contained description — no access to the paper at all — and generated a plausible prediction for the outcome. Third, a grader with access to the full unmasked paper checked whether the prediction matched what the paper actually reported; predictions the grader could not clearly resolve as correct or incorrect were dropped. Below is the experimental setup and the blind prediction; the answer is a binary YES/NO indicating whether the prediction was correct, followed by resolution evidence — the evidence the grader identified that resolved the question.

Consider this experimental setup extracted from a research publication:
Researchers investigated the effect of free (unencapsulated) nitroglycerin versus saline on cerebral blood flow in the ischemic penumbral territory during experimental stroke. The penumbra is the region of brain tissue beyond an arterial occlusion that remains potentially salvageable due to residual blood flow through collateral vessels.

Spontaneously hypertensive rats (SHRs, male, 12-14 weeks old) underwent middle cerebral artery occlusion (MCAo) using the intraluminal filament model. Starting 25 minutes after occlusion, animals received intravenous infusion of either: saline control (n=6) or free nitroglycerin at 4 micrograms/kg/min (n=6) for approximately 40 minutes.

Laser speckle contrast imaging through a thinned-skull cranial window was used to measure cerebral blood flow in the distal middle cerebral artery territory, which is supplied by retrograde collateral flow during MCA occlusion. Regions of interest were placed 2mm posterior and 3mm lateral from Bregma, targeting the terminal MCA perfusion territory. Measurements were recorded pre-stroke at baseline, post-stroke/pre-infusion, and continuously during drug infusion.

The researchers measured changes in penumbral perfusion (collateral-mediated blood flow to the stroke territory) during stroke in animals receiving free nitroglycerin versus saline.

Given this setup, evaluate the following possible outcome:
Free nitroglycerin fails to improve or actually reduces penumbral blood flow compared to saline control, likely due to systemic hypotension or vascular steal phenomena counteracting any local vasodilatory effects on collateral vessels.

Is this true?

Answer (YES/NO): YES